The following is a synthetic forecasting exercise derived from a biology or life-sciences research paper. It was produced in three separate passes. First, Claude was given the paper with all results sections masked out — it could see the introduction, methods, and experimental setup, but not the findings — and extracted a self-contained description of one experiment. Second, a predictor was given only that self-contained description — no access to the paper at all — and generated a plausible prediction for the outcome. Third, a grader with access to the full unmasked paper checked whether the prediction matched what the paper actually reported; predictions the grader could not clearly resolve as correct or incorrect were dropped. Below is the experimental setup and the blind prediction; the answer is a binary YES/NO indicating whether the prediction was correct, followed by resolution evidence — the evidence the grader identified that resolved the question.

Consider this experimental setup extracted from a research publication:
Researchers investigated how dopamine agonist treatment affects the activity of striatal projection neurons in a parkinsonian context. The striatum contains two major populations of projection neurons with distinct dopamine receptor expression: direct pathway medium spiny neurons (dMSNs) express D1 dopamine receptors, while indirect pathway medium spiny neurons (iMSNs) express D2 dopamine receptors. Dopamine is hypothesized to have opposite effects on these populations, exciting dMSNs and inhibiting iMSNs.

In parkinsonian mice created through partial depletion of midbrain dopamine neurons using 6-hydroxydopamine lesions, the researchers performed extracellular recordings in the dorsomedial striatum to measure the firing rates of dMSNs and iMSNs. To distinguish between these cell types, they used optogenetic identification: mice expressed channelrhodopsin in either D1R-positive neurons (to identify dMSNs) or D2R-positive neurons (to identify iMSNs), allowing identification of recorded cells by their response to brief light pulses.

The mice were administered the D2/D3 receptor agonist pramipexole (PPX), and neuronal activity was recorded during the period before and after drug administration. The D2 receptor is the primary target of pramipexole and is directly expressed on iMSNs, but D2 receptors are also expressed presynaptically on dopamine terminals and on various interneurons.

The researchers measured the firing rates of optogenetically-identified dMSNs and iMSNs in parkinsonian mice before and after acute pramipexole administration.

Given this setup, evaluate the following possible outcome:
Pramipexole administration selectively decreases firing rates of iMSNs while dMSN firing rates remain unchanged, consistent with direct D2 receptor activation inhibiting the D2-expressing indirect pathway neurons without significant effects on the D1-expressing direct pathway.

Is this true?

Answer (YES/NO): NO